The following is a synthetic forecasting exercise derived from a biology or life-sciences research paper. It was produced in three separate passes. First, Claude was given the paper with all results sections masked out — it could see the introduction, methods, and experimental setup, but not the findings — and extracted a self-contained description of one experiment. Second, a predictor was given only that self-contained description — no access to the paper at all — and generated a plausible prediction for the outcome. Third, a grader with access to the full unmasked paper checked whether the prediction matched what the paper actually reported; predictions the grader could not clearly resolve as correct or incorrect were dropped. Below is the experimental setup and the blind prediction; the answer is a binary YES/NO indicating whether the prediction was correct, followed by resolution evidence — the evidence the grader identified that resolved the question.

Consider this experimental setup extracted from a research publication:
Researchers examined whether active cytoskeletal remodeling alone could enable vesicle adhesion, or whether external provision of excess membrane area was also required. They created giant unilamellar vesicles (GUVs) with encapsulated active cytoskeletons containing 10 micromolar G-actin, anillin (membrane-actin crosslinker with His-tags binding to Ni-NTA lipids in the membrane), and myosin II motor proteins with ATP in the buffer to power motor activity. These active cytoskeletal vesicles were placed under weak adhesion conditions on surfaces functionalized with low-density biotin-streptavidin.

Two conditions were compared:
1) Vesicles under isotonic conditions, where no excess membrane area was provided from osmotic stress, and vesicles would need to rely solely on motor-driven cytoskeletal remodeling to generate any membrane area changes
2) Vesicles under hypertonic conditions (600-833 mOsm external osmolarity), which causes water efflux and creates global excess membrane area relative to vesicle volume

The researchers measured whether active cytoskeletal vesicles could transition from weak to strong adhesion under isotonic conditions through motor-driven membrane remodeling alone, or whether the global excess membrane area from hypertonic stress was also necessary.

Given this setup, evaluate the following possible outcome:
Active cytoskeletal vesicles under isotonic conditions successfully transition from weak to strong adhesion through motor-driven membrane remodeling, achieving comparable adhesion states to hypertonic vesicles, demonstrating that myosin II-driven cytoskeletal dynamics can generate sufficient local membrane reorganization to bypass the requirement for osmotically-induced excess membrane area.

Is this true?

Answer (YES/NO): NO